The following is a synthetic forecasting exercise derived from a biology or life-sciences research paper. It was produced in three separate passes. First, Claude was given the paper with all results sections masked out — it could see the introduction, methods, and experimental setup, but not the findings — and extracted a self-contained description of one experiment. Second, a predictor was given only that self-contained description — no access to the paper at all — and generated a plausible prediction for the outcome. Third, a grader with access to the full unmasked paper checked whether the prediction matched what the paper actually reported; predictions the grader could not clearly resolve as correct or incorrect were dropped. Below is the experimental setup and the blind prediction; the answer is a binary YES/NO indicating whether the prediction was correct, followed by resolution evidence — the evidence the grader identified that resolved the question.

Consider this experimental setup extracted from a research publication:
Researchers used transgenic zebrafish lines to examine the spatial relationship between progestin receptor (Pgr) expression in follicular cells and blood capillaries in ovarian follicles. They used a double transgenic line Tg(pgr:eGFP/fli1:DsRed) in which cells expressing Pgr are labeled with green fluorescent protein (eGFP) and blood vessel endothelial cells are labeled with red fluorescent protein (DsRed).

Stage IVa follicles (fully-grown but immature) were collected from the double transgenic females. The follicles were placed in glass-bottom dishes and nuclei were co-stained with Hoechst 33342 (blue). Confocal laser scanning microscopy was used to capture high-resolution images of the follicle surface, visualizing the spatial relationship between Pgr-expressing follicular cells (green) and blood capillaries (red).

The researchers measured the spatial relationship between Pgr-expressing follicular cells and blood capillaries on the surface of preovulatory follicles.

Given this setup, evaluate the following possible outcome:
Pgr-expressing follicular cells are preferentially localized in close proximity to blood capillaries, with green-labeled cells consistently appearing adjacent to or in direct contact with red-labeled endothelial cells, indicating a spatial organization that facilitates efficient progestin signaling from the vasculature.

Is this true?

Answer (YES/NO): YES